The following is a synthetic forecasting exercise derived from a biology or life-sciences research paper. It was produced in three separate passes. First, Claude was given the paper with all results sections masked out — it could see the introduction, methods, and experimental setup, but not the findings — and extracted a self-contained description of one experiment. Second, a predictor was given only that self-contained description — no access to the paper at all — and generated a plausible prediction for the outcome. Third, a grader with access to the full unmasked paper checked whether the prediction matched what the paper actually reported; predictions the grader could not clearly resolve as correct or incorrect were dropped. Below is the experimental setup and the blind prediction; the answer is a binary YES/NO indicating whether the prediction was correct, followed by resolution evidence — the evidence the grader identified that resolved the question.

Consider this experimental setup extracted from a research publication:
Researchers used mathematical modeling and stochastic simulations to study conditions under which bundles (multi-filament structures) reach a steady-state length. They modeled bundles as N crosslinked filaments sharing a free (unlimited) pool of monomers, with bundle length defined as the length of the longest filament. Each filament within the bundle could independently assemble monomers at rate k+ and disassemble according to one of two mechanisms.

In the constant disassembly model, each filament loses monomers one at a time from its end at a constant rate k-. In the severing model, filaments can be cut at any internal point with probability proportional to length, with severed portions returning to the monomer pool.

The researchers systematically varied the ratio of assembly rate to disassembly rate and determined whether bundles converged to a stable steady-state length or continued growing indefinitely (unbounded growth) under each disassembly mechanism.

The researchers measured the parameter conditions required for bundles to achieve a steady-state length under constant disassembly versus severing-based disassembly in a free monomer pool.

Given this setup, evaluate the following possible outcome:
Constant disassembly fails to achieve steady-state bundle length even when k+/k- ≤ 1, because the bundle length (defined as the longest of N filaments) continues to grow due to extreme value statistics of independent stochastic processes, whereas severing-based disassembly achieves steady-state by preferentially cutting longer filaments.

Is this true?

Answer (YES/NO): NO